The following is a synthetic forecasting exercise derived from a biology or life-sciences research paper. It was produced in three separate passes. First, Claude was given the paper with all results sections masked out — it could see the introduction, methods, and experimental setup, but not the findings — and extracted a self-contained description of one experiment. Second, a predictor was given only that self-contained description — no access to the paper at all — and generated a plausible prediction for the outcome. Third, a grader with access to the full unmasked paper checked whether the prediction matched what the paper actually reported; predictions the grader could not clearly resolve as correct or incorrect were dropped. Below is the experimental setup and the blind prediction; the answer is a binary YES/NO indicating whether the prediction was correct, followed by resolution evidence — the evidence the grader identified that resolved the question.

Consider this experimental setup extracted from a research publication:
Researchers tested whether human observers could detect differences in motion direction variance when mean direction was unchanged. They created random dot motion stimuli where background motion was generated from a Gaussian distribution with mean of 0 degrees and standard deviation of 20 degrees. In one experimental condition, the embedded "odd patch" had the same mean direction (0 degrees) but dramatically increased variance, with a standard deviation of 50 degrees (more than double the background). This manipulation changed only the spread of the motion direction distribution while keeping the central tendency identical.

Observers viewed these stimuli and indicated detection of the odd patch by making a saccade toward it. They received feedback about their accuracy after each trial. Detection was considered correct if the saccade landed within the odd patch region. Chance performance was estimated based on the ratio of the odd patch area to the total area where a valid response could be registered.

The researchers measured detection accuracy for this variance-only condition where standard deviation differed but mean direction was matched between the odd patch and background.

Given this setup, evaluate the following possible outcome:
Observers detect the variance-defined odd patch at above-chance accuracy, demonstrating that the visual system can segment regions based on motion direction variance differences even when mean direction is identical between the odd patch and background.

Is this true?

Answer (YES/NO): YES